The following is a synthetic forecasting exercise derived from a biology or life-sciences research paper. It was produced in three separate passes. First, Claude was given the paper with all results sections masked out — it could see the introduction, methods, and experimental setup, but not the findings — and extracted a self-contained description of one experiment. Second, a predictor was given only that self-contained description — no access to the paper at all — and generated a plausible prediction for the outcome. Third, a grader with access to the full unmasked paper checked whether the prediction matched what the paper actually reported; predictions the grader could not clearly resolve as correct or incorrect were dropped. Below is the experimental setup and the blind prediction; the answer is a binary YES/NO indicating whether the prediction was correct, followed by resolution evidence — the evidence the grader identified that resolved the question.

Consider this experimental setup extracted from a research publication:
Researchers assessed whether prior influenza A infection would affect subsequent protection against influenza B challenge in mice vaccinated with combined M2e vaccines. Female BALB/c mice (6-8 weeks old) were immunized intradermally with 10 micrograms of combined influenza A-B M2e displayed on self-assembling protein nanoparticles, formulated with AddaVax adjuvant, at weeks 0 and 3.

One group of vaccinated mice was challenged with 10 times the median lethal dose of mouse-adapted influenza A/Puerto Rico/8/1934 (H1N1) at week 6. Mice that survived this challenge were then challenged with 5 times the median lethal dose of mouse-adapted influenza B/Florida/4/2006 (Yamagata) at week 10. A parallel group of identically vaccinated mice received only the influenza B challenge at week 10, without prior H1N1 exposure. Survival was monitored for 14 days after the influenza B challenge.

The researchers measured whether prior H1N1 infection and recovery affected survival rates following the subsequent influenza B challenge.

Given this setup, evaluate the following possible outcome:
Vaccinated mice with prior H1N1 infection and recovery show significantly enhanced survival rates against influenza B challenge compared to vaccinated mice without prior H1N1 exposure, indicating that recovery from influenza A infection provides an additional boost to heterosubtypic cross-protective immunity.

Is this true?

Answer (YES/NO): YES